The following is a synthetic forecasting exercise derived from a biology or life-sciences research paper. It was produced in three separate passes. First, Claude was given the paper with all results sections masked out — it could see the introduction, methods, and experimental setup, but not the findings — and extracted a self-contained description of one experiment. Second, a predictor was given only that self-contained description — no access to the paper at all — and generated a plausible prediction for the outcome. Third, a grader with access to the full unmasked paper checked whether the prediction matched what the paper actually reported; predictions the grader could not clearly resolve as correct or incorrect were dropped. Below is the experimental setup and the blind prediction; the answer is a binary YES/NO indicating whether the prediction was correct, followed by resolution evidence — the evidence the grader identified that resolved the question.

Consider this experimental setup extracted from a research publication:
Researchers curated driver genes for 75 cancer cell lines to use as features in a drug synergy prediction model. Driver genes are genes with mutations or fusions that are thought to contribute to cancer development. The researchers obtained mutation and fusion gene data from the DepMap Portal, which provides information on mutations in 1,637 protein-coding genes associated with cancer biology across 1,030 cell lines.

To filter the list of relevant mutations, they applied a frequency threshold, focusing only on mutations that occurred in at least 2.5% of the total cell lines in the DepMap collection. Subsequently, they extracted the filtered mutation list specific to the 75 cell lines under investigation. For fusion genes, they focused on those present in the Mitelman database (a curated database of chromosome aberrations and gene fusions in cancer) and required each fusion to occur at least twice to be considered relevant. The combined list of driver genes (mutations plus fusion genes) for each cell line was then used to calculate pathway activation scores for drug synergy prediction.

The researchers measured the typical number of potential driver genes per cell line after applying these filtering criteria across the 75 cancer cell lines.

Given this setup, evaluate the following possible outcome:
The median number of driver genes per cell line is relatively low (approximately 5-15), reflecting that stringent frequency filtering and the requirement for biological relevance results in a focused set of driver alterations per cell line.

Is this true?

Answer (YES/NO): NO